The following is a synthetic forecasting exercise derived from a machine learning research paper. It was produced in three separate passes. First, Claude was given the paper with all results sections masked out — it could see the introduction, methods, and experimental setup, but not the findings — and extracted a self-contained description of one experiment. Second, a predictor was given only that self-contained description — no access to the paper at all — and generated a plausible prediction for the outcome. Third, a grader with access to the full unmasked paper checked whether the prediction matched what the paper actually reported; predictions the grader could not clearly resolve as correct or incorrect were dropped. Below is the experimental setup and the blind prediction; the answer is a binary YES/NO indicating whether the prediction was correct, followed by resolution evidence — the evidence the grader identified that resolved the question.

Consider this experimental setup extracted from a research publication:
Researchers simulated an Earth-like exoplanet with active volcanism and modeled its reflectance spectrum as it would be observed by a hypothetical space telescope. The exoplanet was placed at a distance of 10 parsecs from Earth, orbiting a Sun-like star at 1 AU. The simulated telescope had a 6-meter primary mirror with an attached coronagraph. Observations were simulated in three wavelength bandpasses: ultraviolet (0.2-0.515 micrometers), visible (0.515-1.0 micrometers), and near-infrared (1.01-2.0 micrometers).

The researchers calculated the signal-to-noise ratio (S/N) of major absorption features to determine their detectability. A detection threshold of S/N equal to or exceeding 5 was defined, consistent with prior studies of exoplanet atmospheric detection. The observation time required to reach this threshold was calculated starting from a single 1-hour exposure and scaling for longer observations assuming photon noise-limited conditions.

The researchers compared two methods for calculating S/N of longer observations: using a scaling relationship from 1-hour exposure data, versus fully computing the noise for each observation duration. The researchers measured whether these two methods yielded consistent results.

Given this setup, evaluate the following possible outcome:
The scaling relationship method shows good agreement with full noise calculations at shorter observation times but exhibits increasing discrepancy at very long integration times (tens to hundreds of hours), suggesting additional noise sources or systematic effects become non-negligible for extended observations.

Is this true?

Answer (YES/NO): NO